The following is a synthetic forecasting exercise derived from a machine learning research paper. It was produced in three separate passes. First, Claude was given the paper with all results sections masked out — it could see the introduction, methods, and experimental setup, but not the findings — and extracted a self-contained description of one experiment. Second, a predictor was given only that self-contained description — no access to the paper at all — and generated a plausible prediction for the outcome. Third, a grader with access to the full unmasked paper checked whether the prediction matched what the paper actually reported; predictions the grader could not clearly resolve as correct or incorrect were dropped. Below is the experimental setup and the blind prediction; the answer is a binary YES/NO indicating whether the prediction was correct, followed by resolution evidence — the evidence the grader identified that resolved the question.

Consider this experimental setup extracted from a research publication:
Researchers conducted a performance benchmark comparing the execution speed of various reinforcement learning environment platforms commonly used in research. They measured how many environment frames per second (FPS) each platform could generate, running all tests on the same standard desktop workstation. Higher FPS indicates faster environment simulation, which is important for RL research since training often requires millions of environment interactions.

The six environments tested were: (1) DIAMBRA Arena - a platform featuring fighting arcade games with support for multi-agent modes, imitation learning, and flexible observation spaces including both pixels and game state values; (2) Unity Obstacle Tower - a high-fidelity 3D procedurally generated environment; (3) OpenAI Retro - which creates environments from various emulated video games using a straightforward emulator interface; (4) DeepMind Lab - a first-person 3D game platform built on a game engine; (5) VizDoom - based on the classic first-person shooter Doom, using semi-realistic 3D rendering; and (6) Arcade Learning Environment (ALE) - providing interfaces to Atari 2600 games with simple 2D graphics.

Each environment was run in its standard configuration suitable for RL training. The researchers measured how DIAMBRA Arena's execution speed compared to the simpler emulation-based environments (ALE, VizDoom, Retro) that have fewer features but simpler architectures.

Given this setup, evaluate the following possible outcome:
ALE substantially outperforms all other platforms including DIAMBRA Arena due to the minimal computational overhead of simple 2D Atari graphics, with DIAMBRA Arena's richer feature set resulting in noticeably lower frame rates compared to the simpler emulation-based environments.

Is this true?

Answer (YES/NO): YES